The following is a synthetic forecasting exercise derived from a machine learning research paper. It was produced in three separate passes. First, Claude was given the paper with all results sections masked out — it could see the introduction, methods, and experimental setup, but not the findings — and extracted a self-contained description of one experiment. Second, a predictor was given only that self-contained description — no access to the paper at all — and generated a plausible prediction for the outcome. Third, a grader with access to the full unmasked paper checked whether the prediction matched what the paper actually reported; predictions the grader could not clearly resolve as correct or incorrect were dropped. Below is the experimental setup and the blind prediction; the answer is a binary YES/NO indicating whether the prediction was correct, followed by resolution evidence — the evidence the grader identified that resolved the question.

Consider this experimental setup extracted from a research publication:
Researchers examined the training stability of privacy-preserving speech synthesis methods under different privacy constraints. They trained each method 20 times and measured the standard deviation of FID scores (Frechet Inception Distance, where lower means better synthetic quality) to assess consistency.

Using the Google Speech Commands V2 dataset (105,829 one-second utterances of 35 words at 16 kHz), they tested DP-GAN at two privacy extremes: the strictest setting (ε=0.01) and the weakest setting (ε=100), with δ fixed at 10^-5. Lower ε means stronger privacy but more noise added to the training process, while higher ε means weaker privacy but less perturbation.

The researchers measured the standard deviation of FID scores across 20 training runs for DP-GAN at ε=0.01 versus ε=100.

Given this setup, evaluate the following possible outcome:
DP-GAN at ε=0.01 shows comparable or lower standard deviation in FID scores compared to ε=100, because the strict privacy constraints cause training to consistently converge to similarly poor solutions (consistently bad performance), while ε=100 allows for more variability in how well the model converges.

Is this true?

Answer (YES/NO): NO